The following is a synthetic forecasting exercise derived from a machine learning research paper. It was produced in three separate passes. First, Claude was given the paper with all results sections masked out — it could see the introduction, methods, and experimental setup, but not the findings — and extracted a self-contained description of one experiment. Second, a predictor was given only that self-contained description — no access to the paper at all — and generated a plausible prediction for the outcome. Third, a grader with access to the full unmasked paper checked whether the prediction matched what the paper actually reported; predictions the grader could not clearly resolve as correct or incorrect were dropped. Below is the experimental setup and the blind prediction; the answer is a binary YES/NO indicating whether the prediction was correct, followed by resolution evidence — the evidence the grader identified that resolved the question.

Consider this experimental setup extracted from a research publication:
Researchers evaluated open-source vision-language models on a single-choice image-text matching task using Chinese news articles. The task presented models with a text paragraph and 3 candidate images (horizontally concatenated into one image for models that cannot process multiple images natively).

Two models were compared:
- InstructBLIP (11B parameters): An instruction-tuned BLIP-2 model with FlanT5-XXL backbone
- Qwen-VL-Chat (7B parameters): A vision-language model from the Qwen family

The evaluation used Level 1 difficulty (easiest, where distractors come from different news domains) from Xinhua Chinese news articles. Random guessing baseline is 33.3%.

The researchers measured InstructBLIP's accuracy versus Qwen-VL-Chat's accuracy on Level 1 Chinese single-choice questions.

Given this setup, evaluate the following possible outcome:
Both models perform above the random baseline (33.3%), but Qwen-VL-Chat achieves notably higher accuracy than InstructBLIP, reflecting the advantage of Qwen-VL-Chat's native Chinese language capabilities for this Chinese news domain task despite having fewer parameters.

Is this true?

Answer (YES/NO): NO